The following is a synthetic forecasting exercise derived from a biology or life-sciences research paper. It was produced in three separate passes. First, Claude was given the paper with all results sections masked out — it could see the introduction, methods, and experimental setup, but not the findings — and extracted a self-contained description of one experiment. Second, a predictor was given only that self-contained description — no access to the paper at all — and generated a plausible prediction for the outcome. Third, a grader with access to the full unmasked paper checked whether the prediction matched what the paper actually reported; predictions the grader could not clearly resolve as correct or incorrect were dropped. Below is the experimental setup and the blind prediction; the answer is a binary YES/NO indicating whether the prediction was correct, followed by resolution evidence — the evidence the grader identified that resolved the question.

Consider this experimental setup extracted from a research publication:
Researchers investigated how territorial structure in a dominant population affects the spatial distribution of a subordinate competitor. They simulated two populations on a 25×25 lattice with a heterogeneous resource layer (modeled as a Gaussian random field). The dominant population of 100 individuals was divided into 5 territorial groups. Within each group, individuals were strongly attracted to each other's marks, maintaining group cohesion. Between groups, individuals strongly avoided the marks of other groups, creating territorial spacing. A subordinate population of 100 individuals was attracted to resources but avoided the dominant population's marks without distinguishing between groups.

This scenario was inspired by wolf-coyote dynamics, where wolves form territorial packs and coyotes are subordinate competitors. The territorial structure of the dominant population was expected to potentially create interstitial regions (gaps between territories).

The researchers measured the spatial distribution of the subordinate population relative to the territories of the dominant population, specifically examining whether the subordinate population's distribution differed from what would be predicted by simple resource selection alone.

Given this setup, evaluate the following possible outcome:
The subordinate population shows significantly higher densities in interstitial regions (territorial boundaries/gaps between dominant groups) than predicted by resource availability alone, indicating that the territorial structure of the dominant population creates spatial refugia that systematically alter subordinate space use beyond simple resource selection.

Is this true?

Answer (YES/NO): YES